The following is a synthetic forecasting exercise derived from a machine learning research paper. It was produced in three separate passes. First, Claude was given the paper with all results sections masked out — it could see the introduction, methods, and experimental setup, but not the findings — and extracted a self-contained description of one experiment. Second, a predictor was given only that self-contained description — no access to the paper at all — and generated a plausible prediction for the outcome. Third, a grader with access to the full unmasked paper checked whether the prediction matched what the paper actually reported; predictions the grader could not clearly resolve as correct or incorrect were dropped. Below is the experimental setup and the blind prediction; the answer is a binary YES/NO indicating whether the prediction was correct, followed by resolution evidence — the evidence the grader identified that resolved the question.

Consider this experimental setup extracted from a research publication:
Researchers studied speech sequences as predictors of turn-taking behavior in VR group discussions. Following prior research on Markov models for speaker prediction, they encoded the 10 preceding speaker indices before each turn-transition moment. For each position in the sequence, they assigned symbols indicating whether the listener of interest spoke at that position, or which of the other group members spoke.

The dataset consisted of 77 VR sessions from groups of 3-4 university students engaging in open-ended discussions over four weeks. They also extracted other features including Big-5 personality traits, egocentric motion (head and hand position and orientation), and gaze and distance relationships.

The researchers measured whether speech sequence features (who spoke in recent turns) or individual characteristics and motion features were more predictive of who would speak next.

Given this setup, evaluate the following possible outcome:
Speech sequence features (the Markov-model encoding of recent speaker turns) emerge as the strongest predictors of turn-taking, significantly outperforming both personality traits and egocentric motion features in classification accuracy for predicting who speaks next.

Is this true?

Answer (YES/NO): NO